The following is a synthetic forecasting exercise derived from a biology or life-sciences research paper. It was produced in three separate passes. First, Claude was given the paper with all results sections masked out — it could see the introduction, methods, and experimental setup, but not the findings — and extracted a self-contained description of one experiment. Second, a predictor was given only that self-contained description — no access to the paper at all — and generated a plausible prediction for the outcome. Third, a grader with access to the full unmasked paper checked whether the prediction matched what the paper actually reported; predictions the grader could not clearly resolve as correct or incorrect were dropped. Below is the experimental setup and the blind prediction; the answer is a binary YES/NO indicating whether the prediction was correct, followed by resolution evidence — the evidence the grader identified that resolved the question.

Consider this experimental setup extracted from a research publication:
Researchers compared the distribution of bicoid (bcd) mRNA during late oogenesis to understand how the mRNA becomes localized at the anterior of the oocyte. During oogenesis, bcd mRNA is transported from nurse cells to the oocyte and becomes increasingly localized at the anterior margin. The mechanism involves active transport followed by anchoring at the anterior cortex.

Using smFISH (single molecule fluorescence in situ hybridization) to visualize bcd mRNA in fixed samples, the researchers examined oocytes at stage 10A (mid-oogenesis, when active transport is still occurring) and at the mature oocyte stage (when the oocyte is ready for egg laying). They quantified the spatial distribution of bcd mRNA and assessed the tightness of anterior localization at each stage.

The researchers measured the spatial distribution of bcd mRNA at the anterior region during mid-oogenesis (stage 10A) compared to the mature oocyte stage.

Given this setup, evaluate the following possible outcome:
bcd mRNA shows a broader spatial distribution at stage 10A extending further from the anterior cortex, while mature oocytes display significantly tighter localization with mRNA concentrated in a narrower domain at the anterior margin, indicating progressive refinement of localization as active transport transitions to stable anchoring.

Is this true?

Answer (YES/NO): YES